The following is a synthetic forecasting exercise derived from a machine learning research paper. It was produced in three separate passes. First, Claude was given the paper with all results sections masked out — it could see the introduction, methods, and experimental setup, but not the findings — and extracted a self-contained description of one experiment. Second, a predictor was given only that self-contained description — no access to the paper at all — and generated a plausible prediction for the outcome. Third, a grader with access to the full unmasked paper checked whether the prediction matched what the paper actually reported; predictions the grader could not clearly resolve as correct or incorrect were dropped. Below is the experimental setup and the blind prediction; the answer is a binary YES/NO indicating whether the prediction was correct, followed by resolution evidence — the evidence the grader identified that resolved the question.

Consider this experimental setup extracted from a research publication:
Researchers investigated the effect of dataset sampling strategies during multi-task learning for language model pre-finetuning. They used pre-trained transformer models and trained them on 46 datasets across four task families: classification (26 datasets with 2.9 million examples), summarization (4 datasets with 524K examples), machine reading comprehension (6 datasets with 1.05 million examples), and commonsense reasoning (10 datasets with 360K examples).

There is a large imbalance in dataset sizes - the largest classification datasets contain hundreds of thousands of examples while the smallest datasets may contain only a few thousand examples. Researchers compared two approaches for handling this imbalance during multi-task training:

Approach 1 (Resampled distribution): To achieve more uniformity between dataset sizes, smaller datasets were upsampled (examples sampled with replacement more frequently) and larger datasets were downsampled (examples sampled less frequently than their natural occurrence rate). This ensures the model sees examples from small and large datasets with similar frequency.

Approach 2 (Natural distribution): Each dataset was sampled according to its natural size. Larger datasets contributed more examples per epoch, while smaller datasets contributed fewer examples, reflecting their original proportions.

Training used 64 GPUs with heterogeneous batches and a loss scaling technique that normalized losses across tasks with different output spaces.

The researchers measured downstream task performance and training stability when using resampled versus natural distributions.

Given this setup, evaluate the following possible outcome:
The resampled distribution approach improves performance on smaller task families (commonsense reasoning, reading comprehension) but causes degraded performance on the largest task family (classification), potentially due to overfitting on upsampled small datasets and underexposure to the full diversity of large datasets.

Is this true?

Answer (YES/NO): NO